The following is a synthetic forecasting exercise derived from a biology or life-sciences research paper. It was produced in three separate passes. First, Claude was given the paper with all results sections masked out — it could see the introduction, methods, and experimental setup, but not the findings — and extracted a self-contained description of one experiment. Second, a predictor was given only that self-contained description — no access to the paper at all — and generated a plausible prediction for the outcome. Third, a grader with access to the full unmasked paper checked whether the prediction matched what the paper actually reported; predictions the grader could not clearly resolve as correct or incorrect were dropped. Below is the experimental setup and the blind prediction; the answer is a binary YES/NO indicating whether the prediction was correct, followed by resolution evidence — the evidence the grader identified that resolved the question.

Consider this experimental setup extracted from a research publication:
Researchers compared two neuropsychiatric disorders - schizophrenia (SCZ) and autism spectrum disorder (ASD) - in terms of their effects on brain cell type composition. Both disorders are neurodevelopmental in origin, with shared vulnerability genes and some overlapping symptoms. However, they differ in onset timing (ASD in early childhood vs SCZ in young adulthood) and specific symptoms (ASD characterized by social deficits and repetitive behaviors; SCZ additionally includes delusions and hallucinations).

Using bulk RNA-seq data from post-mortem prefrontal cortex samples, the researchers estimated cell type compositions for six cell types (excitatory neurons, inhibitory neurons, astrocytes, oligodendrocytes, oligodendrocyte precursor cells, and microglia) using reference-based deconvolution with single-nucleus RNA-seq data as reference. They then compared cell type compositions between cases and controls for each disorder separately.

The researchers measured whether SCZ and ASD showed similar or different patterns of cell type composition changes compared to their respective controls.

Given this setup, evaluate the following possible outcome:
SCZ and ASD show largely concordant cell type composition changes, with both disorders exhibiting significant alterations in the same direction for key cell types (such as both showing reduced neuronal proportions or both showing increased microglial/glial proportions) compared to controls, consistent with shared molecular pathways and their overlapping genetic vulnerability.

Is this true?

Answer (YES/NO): NO